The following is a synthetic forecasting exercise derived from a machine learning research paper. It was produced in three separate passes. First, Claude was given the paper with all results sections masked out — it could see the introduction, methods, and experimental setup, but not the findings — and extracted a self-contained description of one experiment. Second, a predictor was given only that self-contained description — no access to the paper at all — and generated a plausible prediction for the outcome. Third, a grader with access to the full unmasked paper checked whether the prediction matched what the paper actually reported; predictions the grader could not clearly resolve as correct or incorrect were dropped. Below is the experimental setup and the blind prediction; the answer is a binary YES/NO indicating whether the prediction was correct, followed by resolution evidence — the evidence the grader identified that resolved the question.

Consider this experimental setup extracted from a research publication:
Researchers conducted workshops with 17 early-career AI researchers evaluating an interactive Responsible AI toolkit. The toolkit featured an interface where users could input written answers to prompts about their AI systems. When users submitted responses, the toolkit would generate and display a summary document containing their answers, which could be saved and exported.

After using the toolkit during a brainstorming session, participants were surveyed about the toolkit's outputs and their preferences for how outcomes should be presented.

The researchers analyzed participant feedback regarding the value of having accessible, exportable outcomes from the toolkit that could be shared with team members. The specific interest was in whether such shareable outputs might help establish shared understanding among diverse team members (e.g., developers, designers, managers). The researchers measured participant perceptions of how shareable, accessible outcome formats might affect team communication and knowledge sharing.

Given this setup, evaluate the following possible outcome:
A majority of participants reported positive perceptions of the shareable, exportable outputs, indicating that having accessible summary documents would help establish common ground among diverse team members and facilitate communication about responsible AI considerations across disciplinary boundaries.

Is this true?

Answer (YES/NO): NO